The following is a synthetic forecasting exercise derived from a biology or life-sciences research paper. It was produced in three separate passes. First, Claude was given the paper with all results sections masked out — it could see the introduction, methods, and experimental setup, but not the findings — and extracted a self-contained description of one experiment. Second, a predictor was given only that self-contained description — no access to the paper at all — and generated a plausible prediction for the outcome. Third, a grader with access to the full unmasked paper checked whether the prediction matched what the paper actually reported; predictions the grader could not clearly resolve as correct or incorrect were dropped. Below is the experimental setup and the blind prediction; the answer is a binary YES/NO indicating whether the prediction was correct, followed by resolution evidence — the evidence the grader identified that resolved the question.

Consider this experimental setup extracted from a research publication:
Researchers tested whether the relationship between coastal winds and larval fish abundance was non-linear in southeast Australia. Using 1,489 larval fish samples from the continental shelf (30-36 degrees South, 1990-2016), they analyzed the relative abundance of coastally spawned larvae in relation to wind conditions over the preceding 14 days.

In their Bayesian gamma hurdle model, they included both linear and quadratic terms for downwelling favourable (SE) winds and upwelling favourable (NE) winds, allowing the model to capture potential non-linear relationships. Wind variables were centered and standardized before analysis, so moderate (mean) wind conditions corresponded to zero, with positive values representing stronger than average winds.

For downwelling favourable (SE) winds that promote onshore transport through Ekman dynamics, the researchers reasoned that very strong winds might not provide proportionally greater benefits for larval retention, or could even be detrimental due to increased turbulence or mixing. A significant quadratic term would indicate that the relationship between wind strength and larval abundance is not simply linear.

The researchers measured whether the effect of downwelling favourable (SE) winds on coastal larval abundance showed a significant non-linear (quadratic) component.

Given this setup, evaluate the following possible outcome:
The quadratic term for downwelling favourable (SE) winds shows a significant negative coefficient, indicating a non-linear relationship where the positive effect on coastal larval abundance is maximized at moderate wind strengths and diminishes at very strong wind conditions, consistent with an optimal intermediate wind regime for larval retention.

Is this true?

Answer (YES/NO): NO